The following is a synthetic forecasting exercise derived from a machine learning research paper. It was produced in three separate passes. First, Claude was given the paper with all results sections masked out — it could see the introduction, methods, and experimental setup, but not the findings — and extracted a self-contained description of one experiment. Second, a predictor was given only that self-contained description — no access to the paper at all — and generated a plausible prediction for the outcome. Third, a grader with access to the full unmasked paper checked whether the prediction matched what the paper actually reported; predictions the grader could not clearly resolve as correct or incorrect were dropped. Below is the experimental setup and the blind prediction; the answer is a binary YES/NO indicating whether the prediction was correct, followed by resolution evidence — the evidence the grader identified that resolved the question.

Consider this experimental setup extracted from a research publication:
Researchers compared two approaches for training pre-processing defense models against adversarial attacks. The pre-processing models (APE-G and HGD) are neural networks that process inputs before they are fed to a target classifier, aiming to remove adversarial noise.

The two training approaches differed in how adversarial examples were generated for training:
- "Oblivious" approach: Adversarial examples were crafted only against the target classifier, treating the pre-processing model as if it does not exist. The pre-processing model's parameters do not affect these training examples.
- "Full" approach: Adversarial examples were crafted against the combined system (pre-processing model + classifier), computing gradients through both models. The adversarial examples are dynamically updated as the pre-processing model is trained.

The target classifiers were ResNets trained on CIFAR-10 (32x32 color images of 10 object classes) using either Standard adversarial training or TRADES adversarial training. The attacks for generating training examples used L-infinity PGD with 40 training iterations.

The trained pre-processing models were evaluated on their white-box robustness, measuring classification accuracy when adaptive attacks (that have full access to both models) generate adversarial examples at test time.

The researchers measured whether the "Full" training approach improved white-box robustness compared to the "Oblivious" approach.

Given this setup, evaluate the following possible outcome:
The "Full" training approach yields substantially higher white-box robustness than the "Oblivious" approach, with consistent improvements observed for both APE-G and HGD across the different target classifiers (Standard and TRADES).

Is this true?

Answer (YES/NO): YES